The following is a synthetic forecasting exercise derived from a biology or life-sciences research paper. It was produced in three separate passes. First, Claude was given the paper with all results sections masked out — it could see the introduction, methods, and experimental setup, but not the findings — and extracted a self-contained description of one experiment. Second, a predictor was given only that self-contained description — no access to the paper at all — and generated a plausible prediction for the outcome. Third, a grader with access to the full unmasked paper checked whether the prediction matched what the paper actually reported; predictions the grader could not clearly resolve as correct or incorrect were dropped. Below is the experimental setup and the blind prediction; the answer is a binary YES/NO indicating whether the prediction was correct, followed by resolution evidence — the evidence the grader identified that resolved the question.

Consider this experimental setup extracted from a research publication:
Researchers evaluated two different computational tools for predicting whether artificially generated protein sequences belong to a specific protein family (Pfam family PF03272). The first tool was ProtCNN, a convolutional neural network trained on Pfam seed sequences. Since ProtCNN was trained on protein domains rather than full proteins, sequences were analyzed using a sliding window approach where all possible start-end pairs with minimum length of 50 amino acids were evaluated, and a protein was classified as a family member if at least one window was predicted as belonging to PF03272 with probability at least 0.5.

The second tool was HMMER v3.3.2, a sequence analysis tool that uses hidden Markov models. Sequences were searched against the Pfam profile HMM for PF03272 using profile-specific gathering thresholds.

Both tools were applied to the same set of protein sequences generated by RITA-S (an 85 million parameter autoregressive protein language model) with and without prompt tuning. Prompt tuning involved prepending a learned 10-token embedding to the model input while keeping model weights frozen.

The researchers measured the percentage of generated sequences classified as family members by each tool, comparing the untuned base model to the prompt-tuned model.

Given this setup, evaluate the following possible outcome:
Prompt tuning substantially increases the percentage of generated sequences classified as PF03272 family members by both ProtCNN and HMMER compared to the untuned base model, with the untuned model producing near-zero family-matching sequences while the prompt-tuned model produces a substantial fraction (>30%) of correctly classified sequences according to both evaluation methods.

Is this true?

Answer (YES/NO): NO